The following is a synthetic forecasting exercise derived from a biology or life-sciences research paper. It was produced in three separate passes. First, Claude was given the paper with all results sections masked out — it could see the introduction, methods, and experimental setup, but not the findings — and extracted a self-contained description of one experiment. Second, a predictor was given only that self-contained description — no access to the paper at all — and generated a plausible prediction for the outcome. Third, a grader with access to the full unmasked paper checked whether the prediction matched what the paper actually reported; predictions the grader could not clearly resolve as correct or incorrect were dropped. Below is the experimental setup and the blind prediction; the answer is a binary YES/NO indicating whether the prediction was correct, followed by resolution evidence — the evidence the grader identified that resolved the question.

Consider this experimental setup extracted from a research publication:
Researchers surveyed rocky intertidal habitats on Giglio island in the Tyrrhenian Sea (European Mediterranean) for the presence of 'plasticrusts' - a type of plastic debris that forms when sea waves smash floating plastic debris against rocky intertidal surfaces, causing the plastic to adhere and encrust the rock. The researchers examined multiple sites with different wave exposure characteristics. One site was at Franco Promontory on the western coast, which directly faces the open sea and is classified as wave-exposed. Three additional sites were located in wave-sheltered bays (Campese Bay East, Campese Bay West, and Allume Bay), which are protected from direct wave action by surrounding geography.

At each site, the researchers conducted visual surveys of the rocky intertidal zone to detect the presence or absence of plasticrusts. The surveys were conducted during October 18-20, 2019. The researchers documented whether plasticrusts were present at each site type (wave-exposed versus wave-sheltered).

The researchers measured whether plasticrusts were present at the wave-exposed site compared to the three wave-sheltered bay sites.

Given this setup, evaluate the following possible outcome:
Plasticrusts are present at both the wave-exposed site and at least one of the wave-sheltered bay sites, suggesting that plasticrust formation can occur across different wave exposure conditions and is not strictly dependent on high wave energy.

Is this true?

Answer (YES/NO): NO